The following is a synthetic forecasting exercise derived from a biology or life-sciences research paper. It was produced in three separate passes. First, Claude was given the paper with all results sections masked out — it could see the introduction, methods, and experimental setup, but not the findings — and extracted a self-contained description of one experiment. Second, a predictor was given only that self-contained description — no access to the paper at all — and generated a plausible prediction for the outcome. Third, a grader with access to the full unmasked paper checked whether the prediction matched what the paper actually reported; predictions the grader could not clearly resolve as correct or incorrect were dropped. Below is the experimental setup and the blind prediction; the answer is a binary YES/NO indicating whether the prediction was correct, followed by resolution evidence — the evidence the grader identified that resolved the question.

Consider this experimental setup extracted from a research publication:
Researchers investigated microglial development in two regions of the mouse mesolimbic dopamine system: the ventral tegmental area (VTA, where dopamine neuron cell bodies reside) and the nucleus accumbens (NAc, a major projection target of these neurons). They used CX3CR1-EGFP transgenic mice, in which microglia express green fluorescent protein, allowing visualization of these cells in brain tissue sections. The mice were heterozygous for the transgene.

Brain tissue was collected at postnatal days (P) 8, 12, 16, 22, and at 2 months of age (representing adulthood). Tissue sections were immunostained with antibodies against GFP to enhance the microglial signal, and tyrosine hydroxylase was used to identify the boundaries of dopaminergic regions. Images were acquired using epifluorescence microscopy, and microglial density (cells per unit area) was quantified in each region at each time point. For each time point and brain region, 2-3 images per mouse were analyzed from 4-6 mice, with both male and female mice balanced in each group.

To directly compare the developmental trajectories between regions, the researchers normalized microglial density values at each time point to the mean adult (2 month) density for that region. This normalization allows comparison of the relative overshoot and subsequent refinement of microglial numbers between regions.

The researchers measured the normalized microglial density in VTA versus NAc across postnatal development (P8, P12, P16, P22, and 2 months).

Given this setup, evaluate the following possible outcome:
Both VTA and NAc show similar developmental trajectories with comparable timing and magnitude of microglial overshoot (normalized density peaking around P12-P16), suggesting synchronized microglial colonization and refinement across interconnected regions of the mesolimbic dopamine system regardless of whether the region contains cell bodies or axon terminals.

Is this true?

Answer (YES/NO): NO